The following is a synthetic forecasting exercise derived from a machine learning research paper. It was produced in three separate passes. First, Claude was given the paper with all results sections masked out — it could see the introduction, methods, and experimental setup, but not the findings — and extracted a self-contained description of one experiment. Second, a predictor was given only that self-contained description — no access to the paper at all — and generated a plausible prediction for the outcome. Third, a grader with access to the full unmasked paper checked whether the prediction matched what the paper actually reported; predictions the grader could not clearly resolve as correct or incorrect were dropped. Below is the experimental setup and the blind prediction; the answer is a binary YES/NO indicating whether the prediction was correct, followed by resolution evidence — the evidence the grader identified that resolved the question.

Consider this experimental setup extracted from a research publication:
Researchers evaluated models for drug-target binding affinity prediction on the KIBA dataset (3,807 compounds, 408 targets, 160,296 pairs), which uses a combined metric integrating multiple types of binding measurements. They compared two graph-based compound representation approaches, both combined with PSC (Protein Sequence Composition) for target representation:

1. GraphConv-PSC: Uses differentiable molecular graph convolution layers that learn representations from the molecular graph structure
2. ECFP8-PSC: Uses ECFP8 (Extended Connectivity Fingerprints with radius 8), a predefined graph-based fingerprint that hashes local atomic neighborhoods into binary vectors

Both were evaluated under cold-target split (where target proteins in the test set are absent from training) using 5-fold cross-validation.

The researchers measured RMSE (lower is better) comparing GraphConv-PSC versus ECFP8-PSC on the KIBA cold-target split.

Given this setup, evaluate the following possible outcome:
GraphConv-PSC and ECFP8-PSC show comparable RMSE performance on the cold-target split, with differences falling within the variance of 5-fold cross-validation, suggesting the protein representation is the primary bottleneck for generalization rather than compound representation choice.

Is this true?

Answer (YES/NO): NO